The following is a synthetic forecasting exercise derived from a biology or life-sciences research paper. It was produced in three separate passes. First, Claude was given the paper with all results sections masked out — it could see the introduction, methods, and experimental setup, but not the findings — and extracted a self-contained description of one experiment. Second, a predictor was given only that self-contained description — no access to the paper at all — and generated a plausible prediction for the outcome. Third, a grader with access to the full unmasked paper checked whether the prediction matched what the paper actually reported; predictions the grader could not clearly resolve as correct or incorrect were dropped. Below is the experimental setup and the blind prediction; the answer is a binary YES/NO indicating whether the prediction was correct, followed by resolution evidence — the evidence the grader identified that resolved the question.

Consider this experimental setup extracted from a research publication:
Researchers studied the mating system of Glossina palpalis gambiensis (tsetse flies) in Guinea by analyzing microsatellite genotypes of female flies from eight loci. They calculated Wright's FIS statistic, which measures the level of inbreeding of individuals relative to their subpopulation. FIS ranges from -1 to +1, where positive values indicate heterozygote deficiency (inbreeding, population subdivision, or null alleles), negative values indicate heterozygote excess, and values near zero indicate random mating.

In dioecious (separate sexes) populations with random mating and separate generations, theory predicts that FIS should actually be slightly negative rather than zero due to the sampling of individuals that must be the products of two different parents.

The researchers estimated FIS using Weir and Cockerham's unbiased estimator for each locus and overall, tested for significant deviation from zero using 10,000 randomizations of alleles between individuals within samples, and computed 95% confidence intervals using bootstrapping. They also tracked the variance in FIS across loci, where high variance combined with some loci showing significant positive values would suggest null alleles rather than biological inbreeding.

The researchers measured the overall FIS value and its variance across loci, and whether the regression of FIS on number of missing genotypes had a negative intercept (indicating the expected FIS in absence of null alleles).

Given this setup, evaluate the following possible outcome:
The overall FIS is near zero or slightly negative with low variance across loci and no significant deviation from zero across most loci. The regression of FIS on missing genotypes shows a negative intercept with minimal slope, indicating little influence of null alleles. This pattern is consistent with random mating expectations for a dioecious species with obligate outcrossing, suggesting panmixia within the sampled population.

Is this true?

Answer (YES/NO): NO